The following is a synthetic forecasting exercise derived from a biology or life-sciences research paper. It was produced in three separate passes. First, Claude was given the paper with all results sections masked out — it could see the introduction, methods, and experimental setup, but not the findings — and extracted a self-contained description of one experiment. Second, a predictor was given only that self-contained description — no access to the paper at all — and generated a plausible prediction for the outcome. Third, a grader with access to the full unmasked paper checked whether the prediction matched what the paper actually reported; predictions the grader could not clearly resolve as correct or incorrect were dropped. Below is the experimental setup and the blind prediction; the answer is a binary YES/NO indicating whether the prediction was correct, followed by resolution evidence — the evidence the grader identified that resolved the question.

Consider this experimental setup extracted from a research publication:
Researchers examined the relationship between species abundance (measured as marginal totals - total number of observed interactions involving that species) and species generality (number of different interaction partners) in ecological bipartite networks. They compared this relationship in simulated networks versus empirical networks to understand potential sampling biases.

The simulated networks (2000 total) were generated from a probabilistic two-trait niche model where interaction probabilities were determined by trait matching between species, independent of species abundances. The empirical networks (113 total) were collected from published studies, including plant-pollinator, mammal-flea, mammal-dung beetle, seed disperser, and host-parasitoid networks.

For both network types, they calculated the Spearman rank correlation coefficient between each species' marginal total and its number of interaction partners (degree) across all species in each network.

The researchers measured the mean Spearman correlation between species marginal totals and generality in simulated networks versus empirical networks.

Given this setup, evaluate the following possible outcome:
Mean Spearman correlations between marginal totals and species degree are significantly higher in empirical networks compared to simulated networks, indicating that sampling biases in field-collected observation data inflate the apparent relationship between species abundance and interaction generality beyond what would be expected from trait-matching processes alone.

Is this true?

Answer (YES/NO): YES